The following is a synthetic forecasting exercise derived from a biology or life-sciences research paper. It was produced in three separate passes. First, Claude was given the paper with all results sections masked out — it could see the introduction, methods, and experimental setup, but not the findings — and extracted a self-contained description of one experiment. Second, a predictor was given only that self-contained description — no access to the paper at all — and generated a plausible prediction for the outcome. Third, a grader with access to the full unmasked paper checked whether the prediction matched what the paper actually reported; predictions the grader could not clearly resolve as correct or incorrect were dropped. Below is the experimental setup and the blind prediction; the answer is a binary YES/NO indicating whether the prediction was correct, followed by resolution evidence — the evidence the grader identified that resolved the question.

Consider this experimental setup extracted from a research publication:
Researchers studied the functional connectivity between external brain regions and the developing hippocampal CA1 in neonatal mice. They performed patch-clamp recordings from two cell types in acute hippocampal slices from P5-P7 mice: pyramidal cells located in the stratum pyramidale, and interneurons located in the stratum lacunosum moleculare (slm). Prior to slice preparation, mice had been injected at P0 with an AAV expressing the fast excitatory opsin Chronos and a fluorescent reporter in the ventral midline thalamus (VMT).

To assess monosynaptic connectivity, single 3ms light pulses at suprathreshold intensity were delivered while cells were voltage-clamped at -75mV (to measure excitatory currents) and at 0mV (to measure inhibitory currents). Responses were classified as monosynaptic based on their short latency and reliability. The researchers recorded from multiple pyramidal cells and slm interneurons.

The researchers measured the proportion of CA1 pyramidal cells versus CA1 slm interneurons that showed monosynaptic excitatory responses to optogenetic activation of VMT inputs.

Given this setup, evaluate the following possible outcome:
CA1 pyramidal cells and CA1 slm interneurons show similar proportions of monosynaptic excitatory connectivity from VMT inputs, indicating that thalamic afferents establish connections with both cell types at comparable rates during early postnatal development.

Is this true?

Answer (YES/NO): NO